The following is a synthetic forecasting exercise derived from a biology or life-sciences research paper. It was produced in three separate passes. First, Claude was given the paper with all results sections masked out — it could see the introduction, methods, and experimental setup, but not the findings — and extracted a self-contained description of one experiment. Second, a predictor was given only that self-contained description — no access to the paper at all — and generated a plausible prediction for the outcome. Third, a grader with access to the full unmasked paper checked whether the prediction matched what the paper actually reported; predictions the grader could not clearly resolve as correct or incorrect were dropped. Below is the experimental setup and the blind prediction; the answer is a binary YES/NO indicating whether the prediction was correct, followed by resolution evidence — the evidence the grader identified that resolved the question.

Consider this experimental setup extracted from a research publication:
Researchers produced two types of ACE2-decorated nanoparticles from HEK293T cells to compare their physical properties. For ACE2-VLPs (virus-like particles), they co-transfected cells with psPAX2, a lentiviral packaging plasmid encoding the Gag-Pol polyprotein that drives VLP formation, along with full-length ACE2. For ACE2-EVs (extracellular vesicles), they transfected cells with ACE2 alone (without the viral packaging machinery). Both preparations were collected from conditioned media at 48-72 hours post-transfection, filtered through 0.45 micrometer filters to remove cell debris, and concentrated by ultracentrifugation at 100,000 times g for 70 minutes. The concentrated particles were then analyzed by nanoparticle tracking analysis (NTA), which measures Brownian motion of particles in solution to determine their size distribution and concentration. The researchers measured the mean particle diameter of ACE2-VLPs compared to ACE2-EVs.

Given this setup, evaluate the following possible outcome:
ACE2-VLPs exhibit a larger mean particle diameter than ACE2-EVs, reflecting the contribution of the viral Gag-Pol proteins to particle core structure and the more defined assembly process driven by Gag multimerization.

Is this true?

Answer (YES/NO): NO